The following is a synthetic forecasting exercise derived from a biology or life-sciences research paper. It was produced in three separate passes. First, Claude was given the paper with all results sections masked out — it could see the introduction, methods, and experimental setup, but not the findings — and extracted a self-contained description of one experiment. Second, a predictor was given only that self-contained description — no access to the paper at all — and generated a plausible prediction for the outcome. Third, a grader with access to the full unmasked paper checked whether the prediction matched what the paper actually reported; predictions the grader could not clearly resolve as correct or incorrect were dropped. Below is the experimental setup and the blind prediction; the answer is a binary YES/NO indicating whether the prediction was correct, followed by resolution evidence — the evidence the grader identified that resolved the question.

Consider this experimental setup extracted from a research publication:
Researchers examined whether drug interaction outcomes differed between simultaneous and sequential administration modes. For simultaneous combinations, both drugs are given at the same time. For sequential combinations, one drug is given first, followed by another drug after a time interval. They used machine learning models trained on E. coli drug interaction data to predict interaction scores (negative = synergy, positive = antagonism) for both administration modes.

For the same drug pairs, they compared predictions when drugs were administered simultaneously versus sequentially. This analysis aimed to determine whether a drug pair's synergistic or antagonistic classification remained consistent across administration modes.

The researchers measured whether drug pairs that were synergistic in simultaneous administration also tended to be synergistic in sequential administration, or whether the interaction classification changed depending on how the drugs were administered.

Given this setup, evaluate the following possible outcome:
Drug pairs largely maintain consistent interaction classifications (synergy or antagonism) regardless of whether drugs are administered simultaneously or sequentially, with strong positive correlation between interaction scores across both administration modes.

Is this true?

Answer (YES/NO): NO